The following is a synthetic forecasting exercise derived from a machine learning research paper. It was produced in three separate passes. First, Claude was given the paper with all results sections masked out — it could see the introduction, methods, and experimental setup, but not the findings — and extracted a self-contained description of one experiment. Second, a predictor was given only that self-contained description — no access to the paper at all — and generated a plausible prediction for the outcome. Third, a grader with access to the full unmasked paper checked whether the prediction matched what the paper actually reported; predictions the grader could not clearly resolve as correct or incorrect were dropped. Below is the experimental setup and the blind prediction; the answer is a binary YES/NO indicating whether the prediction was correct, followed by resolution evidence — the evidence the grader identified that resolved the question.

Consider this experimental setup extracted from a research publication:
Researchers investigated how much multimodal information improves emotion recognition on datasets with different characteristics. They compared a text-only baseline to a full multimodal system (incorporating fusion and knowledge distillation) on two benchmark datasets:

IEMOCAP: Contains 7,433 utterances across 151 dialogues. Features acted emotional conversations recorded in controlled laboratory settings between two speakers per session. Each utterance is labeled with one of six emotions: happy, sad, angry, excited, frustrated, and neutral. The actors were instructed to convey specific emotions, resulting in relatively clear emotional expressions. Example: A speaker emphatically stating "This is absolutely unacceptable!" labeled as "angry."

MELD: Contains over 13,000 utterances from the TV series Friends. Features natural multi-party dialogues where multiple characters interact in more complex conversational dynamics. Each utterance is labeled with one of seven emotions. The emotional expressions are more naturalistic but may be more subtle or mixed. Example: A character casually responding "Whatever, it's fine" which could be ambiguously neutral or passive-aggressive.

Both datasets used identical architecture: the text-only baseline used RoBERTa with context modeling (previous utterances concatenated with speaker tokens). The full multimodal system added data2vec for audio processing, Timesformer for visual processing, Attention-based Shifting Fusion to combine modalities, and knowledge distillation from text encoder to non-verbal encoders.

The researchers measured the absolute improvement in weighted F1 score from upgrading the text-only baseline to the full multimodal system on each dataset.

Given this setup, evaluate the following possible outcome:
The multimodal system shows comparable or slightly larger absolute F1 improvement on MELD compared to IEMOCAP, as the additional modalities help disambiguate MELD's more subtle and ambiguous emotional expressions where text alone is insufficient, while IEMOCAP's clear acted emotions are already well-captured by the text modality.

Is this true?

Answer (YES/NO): NO